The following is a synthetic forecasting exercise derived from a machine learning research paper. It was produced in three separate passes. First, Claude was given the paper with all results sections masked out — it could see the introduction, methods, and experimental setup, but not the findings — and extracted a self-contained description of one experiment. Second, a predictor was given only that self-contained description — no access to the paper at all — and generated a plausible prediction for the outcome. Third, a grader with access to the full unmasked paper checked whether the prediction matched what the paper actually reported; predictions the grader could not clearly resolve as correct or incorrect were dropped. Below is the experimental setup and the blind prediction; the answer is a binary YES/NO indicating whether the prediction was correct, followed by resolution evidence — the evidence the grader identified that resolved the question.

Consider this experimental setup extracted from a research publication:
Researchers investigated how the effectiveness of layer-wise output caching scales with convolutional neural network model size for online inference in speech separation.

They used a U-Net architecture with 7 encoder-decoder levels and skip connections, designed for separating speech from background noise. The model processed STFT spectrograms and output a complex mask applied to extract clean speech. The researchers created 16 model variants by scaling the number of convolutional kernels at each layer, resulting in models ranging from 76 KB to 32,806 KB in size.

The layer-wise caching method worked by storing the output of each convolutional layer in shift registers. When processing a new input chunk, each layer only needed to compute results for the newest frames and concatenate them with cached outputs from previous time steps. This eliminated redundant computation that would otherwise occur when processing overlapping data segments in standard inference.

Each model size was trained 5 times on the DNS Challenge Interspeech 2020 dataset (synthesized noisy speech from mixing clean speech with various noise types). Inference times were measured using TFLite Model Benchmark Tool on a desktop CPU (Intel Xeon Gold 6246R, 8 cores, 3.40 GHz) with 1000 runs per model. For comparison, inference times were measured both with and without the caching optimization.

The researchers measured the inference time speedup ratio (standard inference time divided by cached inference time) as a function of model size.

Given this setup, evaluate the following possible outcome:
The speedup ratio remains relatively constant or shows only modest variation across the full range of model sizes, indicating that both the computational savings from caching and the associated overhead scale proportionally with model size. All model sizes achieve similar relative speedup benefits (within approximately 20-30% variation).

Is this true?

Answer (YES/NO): YES